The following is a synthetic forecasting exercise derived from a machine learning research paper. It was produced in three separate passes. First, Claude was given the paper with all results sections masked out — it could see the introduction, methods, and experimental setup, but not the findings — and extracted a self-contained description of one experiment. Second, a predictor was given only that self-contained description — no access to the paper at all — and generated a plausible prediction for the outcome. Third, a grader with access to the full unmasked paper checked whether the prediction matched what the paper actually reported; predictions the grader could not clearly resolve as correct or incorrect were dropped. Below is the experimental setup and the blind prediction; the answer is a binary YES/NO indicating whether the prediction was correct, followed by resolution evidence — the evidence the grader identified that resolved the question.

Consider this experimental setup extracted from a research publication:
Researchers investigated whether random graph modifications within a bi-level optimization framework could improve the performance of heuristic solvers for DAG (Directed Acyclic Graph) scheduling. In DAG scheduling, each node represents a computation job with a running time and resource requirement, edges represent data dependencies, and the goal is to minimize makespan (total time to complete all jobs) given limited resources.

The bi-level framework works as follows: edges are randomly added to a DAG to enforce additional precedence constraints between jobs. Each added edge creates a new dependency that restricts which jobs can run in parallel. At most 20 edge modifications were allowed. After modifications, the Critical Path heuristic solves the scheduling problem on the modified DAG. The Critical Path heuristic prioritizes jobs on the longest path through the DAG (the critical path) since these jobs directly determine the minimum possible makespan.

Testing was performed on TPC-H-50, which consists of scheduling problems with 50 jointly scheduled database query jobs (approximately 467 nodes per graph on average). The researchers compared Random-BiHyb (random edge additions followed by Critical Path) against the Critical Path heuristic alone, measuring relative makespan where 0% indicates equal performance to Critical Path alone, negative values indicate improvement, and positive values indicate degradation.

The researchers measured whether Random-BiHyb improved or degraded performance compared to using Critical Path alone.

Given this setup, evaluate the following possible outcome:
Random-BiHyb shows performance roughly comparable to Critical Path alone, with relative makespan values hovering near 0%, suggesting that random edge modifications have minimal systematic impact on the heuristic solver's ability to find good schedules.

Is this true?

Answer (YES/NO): NO